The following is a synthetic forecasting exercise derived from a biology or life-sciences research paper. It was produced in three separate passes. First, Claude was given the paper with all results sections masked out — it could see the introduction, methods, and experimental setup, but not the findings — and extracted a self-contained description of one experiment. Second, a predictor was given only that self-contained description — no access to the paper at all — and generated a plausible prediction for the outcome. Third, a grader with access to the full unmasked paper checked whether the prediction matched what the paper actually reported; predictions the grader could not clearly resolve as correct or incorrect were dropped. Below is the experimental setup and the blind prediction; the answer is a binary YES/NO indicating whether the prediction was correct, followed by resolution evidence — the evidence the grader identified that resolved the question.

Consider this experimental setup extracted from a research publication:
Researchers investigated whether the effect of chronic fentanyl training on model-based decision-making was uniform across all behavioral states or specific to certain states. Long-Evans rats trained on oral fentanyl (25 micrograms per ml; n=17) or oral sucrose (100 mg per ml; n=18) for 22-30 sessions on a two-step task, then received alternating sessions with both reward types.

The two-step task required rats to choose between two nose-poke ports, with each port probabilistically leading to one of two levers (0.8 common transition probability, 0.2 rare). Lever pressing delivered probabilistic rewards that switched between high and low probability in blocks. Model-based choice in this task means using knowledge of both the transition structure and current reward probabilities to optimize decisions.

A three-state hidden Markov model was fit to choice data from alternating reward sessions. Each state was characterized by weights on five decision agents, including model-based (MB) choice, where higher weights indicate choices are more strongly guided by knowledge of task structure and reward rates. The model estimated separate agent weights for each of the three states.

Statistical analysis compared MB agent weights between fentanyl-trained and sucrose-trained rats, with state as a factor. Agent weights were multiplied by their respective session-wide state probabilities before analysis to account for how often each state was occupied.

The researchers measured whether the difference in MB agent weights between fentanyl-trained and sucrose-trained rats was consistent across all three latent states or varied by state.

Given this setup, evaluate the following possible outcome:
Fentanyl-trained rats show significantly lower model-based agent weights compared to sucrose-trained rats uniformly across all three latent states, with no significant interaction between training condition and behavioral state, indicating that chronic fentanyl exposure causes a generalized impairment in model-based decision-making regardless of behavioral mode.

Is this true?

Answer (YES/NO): NO